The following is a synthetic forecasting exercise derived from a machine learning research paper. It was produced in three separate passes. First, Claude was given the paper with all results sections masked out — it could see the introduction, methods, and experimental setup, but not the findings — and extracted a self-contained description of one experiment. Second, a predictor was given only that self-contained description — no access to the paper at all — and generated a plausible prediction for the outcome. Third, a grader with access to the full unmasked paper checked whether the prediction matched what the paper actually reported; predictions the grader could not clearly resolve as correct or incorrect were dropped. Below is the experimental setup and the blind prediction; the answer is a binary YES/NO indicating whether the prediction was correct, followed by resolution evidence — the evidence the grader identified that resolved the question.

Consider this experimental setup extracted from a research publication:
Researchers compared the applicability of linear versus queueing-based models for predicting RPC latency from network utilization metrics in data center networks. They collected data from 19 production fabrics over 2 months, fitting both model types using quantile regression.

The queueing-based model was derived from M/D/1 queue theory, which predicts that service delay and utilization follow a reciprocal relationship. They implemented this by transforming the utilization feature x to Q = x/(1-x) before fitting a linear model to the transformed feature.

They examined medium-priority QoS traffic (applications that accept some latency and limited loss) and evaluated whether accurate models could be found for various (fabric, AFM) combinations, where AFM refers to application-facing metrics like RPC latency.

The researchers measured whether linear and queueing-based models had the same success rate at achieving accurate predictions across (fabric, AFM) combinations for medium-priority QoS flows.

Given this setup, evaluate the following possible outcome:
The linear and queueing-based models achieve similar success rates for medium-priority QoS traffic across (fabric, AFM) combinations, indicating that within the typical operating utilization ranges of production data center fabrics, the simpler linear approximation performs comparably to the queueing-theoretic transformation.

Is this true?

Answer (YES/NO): YES